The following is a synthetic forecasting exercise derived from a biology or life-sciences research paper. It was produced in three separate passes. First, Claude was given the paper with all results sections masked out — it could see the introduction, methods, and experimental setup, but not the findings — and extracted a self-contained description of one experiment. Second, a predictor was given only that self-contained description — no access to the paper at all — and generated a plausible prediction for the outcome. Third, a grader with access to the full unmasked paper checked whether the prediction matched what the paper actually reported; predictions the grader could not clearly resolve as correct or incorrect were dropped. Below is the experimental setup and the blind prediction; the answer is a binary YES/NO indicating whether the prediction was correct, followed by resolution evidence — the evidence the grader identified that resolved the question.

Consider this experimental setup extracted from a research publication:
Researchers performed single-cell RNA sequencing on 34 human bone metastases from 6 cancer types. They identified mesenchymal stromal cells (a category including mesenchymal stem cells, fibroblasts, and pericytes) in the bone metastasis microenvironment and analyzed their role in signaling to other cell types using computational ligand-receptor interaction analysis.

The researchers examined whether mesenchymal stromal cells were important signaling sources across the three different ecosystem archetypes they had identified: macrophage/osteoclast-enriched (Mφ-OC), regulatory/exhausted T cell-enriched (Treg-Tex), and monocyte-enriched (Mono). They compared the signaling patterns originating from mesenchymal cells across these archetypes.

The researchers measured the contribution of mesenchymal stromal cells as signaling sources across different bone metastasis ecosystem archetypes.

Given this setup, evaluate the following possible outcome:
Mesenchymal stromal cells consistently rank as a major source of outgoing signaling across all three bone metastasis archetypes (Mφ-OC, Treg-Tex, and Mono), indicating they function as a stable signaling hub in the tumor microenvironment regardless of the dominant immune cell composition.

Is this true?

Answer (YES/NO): YES